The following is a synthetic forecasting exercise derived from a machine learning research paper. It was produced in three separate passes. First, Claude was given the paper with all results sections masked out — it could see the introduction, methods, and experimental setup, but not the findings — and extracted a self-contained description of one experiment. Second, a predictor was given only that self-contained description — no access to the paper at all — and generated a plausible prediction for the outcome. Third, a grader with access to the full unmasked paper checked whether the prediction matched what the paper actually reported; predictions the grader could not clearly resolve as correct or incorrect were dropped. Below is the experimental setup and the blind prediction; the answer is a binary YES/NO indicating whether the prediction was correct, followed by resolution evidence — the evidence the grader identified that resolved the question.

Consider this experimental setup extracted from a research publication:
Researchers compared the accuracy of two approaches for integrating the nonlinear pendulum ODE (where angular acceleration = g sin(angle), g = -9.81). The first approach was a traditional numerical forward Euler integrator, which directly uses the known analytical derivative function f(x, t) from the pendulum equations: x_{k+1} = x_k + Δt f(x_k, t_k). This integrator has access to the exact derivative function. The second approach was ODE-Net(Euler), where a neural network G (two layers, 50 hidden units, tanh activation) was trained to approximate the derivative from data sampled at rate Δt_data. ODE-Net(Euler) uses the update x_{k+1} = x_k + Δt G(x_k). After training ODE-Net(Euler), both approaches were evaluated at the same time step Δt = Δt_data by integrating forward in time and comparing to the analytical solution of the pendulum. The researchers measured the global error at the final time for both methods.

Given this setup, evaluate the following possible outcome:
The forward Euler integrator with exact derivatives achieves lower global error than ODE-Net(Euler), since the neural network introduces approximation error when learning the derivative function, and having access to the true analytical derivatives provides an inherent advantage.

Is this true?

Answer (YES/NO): NO